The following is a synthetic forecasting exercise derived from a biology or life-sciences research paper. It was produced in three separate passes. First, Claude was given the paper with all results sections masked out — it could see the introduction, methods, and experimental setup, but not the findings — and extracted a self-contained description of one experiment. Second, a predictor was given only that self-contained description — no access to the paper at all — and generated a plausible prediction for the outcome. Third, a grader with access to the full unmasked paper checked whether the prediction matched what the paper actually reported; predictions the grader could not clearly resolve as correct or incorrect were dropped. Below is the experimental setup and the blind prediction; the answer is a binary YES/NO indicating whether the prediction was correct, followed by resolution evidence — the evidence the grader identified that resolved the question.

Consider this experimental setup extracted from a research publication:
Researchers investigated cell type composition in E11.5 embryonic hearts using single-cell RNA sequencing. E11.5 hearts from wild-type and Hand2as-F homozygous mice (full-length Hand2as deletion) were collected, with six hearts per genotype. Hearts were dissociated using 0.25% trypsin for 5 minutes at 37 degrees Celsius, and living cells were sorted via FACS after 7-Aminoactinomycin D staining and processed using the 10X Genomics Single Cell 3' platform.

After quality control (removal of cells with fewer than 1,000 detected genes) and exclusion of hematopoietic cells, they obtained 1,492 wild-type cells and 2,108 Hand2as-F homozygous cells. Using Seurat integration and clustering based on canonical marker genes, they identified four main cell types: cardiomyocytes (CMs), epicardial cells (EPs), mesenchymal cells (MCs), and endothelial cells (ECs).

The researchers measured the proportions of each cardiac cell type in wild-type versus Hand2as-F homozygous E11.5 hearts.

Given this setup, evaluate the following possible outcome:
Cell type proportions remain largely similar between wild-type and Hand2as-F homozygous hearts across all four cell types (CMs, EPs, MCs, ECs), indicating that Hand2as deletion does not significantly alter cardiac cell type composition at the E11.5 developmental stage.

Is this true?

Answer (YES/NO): NO